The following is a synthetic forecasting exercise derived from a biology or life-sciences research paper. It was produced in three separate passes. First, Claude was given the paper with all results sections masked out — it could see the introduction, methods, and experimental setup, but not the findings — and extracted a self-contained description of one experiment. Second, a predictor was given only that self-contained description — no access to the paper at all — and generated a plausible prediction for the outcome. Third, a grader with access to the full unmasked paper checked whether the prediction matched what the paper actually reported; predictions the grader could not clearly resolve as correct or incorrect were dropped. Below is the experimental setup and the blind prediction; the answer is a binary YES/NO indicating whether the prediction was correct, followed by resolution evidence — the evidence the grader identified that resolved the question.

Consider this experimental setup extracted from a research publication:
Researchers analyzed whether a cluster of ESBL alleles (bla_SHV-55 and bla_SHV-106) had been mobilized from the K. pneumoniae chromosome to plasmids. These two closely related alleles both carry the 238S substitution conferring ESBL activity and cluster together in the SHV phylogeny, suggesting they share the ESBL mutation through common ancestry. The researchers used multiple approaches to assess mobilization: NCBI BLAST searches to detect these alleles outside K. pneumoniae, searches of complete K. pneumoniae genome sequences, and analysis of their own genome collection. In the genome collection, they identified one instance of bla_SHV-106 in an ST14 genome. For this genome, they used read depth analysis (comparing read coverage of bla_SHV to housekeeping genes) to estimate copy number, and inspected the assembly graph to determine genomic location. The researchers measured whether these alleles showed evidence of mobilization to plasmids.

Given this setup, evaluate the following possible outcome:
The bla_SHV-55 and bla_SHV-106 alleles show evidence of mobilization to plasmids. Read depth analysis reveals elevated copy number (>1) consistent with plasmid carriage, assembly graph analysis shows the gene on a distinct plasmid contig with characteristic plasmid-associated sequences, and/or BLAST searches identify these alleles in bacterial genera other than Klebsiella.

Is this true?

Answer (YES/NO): NO